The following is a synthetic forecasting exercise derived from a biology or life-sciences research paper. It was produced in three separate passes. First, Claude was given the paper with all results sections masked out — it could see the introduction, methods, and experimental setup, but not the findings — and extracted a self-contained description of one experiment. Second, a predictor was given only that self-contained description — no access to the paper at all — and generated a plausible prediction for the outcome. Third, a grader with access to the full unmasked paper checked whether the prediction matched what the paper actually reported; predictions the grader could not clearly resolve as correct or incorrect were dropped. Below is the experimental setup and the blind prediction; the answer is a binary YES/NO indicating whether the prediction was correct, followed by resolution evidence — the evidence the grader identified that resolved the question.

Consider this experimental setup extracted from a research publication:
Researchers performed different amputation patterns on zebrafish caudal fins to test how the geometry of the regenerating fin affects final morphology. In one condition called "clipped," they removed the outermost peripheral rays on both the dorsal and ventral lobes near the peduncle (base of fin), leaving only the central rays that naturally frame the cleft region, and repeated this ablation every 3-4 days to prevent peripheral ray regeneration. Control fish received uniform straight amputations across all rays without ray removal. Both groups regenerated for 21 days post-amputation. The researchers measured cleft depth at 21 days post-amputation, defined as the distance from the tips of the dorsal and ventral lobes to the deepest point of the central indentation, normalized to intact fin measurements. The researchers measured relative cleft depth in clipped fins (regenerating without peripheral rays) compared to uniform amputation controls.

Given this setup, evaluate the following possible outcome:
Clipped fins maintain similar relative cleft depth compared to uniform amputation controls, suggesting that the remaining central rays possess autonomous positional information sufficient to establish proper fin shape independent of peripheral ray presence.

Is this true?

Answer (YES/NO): NO